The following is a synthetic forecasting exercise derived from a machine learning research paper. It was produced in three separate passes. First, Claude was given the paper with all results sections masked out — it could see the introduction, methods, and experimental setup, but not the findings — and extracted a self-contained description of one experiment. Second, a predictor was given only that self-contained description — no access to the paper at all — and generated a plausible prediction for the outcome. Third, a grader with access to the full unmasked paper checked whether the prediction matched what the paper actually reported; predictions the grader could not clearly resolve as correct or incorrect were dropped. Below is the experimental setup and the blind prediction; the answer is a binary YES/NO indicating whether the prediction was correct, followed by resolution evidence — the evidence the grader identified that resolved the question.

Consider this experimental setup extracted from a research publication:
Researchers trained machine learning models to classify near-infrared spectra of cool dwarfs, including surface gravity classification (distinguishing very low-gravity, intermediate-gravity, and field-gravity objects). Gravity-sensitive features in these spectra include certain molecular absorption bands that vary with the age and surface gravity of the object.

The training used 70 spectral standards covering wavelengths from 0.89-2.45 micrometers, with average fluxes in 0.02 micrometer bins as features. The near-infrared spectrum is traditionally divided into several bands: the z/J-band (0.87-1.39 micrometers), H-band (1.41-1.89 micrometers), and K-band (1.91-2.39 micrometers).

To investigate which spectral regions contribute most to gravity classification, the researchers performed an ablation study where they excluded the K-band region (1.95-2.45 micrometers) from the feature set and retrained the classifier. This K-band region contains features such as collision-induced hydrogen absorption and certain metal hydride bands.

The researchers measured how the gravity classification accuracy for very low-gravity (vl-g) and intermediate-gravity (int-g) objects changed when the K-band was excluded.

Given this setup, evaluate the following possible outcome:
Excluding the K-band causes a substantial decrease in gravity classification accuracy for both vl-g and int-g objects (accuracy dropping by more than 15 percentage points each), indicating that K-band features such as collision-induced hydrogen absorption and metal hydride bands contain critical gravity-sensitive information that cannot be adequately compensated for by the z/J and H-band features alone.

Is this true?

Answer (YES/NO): NO